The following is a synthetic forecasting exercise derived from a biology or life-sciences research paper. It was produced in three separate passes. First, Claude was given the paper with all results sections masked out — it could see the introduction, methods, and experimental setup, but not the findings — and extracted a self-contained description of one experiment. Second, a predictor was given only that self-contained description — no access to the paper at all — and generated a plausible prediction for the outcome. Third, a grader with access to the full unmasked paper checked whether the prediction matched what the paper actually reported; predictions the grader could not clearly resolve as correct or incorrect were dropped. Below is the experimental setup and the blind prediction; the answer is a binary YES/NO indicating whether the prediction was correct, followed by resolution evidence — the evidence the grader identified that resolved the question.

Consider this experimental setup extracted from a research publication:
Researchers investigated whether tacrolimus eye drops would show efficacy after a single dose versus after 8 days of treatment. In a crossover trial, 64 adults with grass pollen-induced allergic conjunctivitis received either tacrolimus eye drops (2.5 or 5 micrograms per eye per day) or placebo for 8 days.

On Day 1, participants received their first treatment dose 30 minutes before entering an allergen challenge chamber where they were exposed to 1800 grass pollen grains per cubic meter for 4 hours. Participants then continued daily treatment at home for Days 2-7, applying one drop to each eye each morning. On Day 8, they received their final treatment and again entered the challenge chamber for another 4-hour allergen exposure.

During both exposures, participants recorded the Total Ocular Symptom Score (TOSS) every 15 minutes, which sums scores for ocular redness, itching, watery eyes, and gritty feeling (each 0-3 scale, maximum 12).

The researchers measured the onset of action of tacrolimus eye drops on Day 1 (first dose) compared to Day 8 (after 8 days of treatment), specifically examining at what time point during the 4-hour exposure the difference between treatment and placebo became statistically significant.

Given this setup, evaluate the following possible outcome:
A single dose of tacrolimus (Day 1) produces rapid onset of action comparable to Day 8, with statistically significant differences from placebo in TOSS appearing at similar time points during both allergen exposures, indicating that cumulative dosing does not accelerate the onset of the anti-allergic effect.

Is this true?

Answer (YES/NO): NO